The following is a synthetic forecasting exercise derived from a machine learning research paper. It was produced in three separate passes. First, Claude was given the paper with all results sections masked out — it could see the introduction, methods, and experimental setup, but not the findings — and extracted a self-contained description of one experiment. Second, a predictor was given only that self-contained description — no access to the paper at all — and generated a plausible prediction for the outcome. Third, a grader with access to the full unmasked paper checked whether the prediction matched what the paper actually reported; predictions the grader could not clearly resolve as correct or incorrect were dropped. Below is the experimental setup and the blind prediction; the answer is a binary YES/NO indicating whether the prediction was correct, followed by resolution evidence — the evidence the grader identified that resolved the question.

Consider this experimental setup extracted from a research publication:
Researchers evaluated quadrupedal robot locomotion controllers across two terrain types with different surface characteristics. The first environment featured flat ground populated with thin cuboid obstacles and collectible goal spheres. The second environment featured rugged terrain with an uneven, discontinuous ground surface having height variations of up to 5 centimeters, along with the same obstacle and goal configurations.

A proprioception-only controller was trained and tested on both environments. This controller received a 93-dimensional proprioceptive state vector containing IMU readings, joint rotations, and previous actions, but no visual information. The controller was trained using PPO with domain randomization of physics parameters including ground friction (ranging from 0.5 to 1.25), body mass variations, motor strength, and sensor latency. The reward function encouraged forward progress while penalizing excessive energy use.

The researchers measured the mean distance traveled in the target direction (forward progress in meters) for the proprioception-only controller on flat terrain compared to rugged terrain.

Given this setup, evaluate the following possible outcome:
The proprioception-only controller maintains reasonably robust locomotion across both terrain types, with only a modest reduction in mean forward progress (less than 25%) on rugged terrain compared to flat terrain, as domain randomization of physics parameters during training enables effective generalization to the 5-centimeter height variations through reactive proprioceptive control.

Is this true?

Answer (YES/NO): NO